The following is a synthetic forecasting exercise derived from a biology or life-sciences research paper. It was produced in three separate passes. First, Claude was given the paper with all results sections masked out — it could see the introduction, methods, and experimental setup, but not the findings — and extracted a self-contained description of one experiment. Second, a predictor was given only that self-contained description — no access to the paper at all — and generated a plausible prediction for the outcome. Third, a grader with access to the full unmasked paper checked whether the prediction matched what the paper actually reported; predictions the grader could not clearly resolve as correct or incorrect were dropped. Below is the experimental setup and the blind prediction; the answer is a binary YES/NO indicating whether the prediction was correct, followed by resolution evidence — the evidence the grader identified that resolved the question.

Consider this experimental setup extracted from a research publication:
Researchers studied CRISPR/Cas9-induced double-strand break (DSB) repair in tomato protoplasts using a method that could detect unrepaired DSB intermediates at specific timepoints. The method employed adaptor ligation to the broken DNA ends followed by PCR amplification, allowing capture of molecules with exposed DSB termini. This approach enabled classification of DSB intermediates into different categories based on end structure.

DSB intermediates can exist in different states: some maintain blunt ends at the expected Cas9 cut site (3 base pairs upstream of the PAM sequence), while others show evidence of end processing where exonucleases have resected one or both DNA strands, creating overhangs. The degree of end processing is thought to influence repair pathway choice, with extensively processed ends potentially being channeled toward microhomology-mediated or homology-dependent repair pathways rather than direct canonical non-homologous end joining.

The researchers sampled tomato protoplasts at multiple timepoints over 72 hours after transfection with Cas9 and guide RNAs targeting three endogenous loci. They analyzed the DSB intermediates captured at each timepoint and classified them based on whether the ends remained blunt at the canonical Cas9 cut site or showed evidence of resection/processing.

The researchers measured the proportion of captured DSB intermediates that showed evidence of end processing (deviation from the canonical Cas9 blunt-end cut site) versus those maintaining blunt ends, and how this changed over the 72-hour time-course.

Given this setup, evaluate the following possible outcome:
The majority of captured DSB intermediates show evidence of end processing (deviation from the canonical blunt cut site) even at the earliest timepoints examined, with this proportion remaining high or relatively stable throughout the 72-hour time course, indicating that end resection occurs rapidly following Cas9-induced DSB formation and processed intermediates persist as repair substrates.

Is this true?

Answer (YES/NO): NO